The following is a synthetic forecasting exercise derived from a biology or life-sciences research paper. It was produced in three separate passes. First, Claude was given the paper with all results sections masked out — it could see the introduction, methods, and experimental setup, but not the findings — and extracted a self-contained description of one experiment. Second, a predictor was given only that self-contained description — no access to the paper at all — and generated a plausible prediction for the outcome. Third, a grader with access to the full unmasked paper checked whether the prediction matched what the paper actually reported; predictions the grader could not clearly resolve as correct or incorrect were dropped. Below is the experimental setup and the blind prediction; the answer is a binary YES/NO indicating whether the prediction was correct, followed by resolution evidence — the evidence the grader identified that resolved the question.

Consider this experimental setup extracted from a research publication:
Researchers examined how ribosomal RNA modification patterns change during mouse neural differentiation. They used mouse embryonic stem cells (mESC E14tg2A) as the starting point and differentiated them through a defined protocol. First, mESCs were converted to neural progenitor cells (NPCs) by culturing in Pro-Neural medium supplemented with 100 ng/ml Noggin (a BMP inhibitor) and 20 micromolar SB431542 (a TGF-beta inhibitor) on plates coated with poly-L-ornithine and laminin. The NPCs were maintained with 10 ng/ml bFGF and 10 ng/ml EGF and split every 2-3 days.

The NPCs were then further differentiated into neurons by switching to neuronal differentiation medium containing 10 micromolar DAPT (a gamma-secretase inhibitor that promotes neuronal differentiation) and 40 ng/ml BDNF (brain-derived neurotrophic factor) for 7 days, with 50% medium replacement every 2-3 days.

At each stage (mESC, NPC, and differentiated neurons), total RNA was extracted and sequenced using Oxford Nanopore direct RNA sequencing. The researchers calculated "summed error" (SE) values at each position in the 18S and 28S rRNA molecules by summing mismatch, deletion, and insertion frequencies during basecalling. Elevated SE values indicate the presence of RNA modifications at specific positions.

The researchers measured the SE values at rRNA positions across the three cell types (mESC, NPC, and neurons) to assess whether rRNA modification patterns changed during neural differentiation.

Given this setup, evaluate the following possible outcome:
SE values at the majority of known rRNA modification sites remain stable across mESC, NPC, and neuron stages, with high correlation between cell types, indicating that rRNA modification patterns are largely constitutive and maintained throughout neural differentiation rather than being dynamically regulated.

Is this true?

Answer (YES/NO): NO